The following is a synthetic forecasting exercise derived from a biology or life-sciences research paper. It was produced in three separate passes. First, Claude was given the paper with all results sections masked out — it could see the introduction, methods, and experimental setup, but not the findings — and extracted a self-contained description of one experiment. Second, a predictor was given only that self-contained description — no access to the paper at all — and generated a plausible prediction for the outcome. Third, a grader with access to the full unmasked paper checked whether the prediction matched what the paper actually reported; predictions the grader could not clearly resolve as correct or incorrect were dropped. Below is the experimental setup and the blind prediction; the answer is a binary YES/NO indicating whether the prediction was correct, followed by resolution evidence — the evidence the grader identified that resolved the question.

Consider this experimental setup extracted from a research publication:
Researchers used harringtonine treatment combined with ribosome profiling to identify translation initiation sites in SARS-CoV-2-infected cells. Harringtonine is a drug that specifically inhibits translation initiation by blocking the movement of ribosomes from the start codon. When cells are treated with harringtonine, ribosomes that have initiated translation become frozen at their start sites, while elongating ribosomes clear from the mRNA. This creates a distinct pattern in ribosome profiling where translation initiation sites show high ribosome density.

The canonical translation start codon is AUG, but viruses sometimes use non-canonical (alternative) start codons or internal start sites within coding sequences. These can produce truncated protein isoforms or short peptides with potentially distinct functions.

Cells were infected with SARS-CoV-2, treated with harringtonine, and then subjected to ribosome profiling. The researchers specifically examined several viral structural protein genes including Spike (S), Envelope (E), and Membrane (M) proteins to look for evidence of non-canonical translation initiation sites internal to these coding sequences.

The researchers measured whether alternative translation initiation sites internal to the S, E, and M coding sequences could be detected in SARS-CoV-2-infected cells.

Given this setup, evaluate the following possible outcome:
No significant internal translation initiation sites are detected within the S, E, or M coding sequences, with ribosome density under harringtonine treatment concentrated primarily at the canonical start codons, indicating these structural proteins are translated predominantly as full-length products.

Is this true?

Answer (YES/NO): NO